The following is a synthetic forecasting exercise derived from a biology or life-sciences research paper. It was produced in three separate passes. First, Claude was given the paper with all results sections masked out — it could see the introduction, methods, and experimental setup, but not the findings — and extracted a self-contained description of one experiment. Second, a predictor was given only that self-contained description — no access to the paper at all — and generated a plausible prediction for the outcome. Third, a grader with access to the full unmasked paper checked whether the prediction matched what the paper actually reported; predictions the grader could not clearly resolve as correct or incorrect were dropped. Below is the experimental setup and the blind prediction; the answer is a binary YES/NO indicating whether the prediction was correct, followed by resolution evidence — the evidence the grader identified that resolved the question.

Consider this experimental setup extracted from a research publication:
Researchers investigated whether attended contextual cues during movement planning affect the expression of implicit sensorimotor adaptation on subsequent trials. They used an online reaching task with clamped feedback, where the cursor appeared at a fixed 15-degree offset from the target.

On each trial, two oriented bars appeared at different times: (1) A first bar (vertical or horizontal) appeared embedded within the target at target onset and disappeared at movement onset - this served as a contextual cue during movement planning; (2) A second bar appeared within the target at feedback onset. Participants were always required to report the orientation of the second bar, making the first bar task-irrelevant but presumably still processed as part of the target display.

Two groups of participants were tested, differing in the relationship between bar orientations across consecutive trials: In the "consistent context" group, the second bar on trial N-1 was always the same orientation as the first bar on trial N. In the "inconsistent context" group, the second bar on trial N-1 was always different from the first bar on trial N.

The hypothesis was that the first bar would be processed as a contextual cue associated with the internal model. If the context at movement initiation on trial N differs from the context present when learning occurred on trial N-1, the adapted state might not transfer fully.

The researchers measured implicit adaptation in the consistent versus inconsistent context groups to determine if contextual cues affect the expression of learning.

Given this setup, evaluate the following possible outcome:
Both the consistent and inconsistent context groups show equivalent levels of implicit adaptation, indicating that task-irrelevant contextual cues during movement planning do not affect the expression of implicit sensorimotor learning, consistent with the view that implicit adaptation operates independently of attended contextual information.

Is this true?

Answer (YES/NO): NO